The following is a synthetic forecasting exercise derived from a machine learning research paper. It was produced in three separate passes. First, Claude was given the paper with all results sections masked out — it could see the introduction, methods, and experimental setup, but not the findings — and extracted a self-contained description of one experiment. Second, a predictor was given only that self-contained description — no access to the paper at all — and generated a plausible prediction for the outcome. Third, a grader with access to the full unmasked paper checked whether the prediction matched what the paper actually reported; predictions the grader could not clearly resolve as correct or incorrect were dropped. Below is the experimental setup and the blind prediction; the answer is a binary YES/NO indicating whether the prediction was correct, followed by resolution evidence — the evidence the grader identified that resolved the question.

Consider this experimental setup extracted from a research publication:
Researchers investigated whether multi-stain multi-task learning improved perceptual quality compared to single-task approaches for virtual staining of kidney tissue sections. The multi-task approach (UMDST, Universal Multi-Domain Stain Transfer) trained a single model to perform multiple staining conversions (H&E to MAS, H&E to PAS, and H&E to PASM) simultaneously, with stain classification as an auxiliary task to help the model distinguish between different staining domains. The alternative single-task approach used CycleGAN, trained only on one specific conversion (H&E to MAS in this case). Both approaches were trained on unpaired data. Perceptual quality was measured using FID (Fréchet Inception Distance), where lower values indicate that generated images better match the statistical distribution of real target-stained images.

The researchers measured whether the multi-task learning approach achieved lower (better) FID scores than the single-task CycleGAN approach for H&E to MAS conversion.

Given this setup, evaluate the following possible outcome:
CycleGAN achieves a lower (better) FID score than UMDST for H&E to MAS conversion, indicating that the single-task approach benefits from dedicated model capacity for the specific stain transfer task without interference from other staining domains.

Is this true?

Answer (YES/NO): YES